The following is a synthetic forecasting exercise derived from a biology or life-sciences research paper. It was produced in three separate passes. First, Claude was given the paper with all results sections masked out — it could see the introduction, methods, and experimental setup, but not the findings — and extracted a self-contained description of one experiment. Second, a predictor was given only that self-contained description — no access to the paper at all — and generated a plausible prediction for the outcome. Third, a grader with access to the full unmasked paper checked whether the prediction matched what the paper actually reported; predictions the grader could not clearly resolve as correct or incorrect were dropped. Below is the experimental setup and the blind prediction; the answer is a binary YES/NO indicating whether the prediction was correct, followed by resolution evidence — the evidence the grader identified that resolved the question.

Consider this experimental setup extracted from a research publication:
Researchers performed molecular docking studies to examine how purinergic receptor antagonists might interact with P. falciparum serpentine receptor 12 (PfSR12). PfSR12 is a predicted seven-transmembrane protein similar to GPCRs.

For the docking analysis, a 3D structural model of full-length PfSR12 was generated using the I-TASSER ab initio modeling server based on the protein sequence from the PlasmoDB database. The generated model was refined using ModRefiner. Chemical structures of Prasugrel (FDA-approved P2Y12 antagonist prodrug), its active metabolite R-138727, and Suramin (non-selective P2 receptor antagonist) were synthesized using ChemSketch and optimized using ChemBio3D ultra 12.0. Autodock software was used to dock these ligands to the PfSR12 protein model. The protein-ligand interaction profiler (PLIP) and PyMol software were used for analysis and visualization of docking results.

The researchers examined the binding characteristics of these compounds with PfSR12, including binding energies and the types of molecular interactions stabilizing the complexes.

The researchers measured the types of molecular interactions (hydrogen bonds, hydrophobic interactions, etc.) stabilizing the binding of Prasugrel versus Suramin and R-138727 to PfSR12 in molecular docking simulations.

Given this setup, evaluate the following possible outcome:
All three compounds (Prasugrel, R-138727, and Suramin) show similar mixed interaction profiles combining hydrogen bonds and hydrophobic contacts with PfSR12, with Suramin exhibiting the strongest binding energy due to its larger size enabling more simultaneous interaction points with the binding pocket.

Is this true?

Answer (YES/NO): NO